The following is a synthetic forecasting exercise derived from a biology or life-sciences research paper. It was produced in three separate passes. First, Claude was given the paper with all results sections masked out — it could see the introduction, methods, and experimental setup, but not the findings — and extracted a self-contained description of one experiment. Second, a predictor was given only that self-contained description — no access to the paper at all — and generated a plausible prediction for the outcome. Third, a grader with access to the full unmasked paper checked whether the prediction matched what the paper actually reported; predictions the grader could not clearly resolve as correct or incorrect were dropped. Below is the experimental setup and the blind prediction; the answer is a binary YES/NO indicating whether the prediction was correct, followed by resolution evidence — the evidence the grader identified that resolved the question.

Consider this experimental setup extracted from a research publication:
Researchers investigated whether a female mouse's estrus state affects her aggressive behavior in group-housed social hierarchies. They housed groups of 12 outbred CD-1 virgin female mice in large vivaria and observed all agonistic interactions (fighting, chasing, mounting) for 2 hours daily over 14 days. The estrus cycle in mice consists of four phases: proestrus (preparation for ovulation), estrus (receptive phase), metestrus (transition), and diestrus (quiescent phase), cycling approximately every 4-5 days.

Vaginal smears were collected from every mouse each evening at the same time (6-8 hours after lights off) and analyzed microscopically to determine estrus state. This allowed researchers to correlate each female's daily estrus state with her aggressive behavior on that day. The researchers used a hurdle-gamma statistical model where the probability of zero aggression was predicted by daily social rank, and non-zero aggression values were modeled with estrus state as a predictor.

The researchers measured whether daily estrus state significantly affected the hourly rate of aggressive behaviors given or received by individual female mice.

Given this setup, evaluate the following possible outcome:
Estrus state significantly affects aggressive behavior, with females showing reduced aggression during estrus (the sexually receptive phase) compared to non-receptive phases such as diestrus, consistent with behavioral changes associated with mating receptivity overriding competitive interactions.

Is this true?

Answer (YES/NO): NO